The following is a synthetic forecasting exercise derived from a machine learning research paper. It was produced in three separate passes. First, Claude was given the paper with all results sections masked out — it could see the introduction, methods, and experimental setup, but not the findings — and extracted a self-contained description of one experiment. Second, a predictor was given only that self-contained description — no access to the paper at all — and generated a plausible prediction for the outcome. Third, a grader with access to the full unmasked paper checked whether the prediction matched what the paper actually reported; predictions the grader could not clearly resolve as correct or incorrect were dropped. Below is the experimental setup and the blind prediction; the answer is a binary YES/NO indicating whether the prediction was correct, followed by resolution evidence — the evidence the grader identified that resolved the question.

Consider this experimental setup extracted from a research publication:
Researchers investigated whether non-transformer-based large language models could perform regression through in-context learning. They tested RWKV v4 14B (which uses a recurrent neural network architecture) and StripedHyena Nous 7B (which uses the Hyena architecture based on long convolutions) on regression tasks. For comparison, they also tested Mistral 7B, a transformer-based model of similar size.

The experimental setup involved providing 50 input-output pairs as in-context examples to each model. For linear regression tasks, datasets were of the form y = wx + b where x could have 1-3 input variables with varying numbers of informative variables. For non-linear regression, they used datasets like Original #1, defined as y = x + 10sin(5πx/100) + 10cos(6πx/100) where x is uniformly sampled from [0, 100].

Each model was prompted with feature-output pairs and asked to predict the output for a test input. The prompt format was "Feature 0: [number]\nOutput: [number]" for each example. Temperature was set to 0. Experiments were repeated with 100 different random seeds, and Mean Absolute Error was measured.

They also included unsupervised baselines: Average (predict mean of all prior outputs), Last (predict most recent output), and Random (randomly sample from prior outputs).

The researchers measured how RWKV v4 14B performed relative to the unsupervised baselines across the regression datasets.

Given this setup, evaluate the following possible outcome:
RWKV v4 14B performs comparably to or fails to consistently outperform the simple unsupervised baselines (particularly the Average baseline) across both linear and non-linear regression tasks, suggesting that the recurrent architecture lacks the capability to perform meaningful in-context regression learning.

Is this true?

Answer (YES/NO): NO